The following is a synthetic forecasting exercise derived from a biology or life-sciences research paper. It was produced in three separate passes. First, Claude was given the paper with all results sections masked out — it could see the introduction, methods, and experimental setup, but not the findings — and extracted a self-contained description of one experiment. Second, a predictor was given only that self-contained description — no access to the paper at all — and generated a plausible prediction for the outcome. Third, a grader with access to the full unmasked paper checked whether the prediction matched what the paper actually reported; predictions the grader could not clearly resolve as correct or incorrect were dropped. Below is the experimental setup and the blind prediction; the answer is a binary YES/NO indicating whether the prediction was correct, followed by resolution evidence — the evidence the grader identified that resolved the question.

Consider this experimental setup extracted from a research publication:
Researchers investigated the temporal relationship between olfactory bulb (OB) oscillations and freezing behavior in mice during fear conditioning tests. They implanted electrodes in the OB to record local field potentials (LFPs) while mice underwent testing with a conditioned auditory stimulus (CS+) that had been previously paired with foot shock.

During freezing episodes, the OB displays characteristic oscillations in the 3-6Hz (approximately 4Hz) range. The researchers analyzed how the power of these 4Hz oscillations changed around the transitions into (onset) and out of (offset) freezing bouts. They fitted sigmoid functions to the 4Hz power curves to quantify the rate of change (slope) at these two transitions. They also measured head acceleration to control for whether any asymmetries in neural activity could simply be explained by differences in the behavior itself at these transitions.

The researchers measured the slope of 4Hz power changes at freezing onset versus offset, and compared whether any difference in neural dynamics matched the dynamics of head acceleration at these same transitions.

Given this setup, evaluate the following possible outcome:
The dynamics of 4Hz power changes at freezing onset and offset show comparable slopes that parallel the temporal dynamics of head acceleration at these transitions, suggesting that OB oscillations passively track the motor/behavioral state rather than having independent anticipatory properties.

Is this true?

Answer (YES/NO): NO